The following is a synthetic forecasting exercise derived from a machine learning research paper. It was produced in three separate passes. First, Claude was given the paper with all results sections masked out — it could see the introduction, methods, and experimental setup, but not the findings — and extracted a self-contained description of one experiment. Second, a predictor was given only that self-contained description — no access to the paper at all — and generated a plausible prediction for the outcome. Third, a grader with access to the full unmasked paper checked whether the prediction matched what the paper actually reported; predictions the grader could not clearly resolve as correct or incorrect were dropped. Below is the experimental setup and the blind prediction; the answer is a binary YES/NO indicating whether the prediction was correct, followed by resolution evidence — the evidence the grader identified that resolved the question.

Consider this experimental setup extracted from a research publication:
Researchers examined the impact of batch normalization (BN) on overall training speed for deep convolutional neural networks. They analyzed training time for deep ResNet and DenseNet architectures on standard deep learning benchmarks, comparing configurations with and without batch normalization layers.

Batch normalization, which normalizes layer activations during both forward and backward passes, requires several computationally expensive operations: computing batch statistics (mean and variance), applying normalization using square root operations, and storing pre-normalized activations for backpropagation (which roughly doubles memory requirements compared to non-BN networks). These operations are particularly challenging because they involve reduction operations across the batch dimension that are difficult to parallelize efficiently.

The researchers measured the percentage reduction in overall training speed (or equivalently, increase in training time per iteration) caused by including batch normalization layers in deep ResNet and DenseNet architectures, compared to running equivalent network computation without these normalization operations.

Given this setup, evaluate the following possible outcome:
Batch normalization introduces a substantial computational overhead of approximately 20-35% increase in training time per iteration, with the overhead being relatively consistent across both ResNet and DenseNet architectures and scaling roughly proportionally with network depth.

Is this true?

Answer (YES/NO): NO